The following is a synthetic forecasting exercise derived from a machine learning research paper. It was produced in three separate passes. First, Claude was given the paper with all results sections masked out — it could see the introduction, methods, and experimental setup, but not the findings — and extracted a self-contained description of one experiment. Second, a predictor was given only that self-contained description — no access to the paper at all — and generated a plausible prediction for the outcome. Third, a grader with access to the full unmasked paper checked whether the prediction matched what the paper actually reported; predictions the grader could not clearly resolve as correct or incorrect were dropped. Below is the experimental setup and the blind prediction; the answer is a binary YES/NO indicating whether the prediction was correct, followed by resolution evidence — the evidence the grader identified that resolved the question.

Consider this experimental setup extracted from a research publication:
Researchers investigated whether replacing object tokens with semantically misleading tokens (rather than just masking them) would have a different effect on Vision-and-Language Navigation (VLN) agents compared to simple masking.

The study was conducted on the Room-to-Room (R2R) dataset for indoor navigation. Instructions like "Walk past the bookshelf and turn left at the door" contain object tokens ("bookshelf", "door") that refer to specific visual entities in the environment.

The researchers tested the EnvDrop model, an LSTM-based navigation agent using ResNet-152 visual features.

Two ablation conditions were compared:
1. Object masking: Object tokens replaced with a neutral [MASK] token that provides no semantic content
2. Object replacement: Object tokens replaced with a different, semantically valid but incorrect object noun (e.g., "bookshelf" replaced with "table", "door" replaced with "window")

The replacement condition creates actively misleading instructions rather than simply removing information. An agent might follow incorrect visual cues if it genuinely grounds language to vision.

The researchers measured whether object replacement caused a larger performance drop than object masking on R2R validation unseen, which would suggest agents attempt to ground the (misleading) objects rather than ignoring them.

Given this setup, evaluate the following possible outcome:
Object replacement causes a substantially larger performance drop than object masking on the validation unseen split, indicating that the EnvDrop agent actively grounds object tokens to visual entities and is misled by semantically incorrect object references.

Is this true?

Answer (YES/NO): NO